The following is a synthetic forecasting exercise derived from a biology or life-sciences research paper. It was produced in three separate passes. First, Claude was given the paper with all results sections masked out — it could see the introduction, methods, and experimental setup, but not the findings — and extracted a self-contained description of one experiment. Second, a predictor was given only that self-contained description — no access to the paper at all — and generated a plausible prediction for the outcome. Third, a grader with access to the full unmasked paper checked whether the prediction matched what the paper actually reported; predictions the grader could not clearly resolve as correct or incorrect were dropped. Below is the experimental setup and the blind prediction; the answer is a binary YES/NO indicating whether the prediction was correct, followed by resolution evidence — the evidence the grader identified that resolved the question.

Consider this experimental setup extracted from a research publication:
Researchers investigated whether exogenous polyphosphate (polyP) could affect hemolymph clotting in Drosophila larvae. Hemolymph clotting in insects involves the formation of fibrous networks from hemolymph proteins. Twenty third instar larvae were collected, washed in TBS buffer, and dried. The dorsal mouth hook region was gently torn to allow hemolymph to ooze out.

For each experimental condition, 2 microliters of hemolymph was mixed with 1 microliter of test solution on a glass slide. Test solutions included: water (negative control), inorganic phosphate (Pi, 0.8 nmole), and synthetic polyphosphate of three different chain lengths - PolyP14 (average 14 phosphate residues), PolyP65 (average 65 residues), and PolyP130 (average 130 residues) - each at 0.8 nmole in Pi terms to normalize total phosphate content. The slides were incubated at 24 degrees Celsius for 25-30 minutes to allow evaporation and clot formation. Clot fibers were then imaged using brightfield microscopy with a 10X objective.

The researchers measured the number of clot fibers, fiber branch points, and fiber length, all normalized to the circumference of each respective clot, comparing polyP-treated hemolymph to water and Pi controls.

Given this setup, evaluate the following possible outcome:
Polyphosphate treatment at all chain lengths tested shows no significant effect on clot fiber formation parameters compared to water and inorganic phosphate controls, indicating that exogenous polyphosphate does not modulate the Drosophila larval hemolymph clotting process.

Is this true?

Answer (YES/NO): NO